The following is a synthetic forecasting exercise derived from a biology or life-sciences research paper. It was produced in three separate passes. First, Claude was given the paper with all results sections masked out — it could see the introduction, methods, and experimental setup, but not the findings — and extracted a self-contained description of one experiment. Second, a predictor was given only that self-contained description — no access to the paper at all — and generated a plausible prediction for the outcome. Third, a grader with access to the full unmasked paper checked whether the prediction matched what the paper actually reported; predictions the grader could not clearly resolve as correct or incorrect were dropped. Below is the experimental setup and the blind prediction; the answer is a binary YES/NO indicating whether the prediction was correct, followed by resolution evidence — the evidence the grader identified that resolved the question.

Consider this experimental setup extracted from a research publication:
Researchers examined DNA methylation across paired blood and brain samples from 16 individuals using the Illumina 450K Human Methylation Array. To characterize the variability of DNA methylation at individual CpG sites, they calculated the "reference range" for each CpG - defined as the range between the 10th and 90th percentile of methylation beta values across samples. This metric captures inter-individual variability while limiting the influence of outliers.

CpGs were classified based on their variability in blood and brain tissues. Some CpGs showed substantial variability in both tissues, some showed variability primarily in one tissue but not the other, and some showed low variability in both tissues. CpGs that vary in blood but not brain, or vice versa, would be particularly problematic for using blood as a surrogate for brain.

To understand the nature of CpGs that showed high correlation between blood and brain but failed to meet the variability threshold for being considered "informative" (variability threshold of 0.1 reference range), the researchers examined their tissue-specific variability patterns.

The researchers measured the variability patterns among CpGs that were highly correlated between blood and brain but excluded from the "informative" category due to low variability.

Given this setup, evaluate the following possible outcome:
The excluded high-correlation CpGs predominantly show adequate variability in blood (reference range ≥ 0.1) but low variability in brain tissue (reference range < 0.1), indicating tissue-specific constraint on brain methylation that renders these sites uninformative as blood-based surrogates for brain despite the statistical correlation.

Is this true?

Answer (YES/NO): NO